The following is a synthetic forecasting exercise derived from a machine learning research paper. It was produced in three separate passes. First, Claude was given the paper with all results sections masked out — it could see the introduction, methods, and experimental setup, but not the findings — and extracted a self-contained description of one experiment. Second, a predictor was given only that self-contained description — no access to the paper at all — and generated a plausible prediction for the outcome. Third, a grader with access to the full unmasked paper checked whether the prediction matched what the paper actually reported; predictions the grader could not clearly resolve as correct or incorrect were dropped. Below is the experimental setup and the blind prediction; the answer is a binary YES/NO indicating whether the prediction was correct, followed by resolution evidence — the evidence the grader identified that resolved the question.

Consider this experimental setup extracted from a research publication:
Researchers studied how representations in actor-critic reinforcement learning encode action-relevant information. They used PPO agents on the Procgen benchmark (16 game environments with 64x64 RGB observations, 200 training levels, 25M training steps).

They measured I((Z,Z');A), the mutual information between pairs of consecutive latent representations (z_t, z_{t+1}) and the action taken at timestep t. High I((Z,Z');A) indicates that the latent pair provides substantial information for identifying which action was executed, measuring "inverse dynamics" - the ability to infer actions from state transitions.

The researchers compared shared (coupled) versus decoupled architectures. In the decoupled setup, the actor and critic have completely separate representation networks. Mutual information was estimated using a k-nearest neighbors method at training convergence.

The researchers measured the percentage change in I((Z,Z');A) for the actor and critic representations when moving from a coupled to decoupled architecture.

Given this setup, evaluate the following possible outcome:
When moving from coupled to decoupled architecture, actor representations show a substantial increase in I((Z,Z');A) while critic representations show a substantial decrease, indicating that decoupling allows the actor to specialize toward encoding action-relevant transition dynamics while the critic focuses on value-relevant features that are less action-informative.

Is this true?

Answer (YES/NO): YES